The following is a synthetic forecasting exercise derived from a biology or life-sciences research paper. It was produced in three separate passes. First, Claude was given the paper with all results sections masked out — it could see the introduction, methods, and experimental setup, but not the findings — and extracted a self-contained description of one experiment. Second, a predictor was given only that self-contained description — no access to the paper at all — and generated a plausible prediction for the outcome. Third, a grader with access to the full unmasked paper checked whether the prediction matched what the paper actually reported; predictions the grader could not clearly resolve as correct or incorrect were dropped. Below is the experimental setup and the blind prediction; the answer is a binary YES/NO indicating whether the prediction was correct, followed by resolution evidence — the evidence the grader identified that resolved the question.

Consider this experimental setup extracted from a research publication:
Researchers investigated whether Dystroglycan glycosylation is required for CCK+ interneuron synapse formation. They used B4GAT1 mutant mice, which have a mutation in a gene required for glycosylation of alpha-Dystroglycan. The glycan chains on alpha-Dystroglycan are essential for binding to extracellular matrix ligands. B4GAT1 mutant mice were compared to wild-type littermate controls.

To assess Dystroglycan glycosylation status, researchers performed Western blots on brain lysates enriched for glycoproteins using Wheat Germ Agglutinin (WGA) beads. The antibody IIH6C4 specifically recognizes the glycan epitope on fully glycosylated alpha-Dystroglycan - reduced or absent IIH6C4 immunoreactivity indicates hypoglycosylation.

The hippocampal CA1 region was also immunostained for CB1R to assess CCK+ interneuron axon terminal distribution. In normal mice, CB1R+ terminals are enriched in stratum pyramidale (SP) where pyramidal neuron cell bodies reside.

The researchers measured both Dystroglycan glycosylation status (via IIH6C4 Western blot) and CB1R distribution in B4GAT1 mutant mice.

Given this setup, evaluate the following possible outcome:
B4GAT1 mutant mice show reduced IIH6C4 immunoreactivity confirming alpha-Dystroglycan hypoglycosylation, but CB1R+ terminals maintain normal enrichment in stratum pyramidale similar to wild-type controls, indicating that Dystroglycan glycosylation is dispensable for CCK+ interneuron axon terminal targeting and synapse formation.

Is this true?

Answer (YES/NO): NO